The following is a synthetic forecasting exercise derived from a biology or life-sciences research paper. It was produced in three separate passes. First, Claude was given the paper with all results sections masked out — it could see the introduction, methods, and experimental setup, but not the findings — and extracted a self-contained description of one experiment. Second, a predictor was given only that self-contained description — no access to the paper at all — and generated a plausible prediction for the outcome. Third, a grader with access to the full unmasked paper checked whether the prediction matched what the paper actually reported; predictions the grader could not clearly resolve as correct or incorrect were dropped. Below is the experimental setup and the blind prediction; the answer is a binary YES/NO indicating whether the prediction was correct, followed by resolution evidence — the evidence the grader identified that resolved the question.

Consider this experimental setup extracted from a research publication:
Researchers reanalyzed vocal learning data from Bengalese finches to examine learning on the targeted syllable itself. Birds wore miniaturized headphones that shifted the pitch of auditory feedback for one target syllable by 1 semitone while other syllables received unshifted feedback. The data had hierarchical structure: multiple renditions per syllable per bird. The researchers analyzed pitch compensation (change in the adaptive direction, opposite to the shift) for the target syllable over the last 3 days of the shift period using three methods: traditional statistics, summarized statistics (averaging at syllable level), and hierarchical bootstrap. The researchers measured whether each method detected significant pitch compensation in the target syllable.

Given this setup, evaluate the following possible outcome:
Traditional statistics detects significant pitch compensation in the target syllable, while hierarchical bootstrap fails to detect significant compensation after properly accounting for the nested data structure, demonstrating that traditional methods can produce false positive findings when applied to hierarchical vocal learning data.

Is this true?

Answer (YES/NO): NO